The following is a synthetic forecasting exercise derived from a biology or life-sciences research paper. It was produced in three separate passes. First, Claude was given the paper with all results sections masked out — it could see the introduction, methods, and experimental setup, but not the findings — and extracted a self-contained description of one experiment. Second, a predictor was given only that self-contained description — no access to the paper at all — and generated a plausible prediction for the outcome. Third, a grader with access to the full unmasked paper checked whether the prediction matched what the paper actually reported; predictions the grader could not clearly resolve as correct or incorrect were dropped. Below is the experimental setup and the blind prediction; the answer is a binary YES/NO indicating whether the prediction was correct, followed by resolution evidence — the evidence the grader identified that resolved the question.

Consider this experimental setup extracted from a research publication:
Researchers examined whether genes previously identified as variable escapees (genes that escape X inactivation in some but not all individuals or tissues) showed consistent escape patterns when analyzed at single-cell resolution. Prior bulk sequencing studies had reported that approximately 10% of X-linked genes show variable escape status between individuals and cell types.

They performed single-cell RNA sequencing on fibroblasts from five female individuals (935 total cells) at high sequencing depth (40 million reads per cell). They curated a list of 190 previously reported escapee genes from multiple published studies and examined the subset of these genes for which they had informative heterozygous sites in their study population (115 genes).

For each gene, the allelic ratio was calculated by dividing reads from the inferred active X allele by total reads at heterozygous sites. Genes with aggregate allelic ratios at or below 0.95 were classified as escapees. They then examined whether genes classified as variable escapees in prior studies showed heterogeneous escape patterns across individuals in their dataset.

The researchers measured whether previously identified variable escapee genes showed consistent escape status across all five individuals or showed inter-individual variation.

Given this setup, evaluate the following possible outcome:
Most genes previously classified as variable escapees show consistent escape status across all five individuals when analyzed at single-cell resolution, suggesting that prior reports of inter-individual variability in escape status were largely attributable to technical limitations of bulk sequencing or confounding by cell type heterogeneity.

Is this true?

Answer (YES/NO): NO